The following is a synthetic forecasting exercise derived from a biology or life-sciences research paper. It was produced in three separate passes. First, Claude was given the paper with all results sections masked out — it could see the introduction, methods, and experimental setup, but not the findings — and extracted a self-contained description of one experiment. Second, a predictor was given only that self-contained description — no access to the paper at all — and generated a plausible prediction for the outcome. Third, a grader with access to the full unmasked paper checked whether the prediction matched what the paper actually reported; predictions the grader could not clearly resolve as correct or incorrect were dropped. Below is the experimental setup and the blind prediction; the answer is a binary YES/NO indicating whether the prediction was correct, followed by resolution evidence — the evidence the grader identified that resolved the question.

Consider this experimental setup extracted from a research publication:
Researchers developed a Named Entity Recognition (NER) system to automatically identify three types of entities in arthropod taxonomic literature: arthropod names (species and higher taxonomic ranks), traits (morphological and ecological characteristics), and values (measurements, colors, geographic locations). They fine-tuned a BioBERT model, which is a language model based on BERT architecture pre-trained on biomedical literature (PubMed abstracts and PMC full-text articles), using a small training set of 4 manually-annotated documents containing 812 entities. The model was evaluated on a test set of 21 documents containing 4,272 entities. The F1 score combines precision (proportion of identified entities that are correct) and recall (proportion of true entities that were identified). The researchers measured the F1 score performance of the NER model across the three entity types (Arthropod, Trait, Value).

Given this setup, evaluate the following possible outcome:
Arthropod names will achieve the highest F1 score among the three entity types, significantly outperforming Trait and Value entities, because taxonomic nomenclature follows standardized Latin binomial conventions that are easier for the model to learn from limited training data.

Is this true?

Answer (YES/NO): YES